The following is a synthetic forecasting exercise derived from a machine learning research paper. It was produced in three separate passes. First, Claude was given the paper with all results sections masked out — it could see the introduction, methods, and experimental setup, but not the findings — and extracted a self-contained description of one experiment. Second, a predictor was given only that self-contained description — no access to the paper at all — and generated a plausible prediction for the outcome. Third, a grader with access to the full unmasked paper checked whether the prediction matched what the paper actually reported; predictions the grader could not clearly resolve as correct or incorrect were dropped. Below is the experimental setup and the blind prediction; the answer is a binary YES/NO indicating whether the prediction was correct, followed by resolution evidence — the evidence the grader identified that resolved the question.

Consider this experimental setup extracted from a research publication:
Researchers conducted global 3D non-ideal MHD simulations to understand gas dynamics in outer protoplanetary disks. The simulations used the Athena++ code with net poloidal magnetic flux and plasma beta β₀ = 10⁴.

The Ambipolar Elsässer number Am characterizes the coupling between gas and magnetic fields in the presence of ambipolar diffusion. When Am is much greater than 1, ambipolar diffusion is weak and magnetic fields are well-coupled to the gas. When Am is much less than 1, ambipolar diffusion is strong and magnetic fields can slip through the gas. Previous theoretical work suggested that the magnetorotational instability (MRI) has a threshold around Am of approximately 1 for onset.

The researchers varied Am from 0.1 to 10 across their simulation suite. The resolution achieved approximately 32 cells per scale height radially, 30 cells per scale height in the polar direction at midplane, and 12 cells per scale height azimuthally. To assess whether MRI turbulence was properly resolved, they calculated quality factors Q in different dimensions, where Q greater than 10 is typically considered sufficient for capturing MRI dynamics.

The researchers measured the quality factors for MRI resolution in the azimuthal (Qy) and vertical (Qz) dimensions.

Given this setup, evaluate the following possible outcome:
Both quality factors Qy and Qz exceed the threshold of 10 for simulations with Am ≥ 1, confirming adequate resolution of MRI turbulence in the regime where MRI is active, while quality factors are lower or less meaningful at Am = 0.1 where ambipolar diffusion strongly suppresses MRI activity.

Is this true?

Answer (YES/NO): NO